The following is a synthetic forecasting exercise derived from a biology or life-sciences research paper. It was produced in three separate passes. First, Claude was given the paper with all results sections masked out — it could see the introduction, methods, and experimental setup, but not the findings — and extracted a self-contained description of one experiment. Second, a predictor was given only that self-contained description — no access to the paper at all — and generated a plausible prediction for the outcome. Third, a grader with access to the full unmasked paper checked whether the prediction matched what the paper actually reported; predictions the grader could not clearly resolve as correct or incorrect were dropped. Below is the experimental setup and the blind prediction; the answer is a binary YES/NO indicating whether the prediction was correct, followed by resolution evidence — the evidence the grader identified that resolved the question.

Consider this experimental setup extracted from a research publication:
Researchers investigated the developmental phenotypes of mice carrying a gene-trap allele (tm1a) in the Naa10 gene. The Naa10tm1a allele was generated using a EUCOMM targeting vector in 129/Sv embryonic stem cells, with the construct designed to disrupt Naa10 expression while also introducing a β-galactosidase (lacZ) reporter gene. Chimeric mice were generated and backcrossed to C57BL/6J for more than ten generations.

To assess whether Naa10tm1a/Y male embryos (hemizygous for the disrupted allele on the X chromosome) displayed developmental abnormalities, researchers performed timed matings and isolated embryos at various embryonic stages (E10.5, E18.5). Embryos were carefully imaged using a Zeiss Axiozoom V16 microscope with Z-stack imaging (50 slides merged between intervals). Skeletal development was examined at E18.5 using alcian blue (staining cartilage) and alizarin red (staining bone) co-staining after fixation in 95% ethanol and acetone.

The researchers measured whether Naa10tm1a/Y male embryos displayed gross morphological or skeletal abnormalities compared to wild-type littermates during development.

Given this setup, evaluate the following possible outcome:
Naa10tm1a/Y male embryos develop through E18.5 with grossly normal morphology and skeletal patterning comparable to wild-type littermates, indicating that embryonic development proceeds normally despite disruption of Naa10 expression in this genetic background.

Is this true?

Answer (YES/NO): NO